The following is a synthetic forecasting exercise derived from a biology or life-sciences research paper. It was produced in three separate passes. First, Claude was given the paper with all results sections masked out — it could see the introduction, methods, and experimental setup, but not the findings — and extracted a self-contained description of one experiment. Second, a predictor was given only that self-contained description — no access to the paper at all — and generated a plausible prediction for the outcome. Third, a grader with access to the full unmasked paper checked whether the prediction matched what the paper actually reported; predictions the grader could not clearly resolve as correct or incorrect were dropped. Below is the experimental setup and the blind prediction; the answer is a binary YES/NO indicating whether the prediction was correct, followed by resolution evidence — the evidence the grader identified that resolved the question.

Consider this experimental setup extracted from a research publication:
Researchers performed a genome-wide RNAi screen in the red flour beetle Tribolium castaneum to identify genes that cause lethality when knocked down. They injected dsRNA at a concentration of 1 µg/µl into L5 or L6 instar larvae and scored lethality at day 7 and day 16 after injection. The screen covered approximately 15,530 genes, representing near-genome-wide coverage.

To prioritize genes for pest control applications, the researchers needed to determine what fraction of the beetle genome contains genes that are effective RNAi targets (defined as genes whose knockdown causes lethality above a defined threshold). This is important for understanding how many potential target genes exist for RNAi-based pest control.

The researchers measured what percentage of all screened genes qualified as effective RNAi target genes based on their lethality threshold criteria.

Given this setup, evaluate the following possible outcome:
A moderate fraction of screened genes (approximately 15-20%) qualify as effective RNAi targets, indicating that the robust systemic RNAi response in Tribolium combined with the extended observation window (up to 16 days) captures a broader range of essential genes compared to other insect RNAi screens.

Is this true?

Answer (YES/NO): NO